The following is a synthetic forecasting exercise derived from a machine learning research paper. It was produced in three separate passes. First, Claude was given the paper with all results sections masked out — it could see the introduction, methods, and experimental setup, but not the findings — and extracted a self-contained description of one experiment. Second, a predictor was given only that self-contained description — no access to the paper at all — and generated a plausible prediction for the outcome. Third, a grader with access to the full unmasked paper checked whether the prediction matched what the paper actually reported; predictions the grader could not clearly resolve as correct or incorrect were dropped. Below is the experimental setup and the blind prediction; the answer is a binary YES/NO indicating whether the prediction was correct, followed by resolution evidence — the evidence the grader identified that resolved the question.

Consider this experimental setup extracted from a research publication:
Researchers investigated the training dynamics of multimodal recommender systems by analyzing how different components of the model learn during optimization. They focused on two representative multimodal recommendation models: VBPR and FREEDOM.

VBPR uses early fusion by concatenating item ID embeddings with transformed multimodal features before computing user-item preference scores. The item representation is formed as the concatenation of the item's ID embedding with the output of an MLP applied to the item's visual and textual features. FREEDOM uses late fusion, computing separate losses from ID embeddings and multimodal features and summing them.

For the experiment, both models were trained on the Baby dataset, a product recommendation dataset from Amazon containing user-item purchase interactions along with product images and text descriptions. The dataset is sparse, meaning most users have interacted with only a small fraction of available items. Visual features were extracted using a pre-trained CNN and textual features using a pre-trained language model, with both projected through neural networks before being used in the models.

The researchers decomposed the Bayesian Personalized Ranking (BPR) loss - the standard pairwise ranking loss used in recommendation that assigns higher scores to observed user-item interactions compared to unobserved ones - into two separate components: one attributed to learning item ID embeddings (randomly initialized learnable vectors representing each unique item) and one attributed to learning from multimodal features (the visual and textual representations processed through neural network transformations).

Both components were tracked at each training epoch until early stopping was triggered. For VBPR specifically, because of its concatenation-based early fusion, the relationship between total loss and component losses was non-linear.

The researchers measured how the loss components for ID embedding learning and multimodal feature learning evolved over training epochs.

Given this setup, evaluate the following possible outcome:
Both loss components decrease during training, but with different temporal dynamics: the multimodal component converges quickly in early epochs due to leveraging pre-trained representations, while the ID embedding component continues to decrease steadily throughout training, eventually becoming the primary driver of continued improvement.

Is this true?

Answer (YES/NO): YES